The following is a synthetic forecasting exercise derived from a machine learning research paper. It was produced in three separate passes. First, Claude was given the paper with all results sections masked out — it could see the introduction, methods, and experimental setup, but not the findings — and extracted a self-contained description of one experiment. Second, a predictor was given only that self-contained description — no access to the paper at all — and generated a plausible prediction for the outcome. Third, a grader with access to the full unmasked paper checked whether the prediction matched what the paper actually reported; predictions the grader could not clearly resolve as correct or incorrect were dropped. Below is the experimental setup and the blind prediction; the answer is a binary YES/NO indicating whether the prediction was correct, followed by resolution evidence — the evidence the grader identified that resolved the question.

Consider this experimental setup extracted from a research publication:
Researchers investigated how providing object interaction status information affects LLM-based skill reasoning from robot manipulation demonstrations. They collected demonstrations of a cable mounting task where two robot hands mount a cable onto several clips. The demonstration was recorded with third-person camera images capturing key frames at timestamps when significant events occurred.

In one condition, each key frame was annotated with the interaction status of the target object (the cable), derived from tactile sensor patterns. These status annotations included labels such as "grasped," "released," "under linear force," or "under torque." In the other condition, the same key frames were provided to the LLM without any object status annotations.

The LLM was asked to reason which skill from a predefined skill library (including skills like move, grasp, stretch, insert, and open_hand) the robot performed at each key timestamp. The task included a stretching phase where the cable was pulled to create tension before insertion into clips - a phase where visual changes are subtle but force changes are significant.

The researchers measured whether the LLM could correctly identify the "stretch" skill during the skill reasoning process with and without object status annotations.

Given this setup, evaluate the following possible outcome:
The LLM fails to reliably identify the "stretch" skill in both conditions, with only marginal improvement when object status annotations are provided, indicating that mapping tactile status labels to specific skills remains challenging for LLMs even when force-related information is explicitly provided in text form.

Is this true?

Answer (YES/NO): NO